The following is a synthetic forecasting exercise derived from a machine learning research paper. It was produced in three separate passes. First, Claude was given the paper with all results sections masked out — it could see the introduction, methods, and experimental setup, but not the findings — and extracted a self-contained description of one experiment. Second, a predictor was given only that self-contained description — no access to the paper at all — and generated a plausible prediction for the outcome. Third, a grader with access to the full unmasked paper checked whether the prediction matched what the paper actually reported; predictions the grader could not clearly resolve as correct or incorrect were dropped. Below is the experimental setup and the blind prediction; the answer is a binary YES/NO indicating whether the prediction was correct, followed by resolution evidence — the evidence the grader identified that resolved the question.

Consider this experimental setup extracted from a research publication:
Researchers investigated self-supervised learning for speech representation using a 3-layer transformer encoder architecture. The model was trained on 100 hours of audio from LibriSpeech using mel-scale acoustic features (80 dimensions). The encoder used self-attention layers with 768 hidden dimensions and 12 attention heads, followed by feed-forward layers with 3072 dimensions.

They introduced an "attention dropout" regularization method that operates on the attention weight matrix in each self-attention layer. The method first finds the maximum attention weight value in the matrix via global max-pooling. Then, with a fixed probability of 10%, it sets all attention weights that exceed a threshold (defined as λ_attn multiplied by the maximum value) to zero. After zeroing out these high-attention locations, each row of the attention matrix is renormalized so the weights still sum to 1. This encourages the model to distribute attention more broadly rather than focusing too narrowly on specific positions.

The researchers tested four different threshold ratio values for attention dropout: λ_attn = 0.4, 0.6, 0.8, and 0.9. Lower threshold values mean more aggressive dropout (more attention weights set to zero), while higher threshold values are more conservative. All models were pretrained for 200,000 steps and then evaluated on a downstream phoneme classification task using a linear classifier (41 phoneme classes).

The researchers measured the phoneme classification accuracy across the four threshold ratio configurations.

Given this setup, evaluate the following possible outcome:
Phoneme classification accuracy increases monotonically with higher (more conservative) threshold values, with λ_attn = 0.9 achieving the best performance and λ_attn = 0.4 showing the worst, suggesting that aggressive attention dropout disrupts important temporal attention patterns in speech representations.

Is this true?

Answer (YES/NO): NO